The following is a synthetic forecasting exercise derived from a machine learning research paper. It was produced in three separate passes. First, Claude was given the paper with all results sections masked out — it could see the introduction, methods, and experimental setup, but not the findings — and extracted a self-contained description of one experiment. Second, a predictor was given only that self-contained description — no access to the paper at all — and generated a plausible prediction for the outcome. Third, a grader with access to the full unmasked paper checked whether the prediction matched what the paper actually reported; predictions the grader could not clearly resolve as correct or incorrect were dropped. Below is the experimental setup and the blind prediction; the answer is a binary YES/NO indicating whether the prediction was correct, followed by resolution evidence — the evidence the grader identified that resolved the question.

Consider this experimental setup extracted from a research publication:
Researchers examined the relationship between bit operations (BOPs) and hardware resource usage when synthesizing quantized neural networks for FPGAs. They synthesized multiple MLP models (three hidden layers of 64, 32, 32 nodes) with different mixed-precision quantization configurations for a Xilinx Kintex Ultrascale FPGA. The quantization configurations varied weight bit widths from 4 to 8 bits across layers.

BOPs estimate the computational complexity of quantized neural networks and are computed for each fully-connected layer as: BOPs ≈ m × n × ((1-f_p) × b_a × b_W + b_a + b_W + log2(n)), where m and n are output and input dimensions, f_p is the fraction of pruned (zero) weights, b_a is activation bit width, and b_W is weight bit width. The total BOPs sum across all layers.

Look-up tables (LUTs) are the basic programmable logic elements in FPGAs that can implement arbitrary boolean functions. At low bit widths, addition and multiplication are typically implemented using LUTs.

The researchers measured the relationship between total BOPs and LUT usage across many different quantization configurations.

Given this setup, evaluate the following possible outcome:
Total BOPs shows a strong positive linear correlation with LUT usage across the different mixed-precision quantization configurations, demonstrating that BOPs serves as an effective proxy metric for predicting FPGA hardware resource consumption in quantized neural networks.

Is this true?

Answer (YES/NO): YES